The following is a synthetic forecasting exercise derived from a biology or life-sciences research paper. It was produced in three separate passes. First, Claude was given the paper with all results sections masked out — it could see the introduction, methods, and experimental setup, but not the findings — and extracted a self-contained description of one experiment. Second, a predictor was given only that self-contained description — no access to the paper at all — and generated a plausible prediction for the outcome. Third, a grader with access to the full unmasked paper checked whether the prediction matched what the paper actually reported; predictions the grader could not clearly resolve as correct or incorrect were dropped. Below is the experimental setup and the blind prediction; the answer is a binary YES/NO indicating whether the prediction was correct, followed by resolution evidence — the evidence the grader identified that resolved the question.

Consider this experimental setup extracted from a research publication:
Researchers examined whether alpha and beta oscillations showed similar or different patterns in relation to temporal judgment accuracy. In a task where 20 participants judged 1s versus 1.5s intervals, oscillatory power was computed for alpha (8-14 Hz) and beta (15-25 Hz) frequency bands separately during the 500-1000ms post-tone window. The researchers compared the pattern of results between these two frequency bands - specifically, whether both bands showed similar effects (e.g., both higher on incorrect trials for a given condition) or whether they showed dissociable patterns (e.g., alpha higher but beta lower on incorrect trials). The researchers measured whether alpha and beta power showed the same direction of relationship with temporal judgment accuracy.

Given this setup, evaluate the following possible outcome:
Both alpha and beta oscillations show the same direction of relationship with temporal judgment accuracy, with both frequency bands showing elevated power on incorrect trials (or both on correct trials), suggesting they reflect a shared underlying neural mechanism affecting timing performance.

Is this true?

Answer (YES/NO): YES